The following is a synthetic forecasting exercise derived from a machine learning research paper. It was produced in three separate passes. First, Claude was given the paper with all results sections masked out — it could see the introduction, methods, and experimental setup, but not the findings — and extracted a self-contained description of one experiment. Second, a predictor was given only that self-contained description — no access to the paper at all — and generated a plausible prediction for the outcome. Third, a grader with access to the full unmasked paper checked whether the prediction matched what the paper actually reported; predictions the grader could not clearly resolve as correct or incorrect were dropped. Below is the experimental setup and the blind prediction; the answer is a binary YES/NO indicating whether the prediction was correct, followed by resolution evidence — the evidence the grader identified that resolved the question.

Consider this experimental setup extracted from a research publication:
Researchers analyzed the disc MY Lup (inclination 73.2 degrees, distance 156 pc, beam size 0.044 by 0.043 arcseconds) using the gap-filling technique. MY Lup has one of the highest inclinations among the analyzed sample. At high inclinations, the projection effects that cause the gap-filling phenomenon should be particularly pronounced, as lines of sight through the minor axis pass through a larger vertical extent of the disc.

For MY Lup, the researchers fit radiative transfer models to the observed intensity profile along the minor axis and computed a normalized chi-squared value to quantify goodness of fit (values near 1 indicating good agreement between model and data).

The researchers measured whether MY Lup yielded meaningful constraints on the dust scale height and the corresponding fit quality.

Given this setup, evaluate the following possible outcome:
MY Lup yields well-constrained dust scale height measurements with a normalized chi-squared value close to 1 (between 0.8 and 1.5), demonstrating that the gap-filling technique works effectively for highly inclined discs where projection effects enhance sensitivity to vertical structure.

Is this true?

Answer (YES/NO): NO